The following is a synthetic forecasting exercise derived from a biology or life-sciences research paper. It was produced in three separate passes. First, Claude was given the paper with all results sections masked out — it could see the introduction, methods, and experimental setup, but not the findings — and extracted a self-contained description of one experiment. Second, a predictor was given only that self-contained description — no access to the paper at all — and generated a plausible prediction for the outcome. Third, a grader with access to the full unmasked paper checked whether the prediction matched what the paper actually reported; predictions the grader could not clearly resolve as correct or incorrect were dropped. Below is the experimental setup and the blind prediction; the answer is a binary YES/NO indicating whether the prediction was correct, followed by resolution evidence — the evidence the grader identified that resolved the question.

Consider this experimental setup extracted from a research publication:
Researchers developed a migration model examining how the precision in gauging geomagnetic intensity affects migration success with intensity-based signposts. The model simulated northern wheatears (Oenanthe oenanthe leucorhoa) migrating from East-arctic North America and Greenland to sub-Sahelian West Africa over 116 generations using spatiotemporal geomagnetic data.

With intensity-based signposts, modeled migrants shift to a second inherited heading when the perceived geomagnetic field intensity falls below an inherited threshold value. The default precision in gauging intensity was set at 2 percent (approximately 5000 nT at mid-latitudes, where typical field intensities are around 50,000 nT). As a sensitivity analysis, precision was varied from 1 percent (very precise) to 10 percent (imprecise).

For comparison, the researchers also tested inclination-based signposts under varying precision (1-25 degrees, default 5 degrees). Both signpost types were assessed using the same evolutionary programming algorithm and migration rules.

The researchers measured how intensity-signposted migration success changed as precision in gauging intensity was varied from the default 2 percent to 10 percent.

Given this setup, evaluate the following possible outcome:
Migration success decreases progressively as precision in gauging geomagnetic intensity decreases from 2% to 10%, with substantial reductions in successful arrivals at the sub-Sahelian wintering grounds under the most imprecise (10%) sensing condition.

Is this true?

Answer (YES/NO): NO